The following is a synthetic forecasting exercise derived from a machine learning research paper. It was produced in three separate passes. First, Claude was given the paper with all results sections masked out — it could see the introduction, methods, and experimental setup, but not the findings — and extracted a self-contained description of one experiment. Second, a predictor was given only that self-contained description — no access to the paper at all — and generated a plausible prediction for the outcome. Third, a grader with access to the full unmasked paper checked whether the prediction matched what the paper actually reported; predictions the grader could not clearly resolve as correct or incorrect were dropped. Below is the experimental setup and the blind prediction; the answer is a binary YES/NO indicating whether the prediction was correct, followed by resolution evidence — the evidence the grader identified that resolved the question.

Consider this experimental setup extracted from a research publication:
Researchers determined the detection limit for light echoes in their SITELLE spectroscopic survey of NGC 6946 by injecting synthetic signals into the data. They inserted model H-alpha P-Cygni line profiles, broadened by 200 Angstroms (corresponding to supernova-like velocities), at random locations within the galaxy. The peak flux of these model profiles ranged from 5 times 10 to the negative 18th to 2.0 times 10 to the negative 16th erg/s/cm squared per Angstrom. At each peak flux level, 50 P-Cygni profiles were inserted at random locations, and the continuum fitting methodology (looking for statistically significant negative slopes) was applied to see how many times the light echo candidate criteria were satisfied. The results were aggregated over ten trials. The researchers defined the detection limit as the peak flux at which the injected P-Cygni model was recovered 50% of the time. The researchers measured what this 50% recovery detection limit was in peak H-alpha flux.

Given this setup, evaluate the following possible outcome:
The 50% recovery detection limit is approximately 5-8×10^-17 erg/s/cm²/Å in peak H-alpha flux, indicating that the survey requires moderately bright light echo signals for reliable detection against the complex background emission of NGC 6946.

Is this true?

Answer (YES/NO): NO